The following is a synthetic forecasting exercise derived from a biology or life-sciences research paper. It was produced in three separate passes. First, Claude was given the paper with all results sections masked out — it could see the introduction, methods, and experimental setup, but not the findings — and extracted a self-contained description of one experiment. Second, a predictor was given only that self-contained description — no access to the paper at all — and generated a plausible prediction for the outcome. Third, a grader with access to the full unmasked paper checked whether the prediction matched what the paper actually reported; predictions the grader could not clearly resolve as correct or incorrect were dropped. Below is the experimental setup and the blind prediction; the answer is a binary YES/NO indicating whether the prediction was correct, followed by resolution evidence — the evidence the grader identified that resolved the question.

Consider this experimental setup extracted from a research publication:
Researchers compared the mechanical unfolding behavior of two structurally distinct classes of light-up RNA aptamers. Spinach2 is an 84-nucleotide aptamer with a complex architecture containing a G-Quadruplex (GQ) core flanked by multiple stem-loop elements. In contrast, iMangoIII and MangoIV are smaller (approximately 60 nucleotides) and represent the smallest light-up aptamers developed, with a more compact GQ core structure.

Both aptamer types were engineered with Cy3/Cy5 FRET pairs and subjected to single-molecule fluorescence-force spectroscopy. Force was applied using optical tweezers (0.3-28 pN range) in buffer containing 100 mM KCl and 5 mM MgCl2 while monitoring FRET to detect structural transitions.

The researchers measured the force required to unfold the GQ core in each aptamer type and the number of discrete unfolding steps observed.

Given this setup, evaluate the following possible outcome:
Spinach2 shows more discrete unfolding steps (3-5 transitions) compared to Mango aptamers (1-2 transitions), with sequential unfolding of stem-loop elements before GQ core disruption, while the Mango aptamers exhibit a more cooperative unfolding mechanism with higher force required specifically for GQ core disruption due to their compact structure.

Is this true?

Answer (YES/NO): YES